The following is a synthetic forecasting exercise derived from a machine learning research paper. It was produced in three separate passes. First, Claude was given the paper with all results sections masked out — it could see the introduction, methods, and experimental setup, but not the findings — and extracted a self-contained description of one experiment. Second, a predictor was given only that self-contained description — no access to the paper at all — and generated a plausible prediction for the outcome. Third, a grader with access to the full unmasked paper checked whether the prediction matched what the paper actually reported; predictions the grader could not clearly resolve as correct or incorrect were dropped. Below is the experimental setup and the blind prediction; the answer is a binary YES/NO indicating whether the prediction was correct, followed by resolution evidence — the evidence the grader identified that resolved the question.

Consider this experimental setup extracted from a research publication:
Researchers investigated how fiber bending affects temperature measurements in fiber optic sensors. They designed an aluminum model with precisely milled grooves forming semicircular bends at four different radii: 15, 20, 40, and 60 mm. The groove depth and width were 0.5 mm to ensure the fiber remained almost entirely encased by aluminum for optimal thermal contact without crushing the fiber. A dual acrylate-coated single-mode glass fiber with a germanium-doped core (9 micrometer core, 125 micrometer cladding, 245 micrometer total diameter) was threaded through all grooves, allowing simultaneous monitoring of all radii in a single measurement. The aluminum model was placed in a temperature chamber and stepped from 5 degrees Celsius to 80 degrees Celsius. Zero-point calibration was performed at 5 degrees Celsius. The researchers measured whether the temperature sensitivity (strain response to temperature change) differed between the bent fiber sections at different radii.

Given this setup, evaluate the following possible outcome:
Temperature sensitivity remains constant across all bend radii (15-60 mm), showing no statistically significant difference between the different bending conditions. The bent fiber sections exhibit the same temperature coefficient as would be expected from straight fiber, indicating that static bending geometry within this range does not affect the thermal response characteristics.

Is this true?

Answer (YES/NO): YES